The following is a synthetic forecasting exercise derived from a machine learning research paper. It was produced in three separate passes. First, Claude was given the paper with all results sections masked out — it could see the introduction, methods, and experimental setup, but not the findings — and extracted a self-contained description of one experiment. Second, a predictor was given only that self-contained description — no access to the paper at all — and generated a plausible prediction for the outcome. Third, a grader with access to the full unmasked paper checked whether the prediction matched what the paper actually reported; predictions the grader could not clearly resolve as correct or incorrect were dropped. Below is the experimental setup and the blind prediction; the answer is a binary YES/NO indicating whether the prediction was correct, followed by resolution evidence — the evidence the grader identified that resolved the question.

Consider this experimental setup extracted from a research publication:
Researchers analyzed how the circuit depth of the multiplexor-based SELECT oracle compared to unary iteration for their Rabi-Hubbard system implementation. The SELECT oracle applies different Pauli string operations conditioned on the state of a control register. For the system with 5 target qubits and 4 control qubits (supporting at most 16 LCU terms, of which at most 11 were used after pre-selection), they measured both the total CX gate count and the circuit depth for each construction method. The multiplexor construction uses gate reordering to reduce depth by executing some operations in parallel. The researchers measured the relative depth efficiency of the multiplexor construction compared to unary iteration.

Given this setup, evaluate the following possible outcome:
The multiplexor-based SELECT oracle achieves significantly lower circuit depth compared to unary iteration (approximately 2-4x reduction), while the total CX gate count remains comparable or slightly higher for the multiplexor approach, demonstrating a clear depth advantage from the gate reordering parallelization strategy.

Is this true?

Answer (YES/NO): NO